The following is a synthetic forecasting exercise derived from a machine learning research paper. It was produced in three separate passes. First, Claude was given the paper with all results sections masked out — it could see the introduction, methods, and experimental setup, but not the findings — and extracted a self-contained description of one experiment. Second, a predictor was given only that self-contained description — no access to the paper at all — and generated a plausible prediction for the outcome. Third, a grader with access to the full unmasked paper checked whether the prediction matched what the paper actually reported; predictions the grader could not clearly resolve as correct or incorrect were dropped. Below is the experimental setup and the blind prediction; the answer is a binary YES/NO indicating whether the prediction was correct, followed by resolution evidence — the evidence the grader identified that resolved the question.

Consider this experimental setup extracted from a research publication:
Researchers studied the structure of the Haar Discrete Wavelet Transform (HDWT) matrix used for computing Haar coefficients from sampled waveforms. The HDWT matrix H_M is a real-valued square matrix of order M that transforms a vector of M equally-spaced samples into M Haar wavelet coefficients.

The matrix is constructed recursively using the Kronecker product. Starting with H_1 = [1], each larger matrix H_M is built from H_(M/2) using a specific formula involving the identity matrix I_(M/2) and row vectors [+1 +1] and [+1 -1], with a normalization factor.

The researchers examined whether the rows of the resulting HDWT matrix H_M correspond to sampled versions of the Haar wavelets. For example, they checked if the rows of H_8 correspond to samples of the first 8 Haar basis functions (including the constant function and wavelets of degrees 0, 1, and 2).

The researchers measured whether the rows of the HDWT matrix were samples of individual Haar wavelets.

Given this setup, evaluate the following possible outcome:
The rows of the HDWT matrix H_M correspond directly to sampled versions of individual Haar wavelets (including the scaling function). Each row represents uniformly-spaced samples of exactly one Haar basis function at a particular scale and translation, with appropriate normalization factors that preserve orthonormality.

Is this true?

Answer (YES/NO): YES